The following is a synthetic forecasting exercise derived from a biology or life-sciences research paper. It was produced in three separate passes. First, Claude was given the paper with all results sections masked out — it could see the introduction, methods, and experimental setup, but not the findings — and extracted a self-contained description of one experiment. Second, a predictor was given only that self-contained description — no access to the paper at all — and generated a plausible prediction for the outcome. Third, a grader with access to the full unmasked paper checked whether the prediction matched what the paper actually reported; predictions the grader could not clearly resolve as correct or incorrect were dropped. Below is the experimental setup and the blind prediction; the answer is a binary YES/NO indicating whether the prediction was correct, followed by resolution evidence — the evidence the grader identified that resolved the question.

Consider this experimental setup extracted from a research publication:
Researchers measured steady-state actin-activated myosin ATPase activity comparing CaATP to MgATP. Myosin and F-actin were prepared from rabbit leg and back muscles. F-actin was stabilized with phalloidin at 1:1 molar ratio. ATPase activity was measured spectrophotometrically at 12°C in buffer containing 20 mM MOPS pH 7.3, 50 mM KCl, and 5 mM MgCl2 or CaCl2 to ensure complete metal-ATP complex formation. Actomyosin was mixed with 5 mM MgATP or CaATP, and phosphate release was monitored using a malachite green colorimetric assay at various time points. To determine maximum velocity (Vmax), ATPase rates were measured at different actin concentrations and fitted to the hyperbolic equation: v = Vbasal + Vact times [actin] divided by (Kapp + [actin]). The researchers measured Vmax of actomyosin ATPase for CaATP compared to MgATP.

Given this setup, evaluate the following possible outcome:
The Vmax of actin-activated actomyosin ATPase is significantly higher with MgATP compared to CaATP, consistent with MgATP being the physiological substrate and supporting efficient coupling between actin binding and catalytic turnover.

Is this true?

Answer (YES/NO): NO